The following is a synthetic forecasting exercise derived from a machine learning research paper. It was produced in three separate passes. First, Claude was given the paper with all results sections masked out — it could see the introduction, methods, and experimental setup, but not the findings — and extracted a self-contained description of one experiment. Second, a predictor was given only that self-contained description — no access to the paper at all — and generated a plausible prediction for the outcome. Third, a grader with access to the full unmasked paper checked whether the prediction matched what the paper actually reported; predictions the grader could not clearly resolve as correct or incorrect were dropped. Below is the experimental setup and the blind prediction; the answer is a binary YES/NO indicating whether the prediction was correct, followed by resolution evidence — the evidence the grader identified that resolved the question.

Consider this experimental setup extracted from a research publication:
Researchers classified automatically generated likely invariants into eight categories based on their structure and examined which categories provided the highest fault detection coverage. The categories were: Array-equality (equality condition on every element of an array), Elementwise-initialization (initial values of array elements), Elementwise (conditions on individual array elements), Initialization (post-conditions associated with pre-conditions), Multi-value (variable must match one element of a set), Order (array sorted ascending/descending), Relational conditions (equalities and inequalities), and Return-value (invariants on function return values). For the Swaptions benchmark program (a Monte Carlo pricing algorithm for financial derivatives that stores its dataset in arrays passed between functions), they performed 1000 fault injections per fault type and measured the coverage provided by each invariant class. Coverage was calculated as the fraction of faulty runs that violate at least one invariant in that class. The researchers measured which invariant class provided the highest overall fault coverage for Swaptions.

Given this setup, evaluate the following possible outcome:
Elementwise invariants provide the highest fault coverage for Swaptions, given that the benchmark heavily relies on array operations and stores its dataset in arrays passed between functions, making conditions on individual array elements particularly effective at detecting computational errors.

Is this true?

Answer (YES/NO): YES